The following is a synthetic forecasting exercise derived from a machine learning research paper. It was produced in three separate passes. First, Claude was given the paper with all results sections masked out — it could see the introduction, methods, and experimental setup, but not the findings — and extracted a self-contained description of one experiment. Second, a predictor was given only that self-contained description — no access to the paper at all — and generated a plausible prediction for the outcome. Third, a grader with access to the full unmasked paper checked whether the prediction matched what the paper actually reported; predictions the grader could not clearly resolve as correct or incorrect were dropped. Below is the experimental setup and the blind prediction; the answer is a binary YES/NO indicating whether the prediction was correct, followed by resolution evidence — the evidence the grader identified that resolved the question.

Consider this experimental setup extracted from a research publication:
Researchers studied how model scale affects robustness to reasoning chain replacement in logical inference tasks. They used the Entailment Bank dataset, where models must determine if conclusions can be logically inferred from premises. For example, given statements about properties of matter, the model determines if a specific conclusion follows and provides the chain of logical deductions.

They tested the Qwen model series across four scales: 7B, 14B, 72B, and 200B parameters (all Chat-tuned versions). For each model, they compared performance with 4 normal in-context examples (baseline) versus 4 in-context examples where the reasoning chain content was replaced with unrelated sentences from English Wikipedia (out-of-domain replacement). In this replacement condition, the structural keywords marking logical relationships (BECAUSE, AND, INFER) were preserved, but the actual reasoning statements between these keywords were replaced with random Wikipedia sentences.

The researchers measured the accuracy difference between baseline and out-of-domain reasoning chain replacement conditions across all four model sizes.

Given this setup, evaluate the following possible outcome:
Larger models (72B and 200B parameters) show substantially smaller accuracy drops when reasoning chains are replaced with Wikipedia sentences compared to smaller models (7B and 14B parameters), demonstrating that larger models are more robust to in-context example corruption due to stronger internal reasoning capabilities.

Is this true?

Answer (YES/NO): YES